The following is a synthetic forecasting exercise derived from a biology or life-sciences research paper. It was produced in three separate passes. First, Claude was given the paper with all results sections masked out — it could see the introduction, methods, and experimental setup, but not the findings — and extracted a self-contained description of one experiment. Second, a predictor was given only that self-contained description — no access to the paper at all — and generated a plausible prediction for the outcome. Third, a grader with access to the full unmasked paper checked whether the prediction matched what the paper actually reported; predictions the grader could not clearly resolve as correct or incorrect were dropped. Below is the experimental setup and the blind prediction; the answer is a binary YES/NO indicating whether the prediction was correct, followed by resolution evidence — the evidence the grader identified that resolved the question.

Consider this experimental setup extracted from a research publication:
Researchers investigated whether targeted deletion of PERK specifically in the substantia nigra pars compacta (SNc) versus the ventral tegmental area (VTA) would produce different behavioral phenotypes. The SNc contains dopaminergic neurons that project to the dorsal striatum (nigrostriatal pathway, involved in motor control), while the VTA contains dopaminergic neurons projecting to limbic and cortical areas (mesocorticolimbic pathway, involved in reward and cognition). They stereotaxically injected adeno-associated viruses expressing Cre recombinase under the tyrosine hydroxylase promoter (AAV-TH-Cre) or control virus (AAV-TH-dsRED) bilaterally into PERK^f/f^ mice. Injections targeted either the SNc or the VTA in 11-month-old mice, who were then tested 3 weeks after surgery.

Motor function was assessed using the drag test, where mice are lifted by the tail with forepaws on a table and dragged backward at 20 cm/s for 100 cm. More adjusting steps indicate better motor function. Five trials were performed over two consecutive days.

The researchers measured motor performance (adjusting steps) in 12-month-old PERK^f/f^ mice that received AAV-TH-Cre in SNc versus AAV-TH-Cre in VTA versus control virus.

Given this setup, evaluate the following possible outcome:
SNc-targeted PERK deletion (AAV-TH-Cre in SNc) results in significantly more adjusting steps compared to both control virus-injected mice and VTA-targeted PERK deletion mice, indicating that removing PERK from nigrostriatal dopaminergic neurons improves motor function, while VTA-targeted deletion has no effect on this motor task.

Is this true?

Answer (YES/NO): NO